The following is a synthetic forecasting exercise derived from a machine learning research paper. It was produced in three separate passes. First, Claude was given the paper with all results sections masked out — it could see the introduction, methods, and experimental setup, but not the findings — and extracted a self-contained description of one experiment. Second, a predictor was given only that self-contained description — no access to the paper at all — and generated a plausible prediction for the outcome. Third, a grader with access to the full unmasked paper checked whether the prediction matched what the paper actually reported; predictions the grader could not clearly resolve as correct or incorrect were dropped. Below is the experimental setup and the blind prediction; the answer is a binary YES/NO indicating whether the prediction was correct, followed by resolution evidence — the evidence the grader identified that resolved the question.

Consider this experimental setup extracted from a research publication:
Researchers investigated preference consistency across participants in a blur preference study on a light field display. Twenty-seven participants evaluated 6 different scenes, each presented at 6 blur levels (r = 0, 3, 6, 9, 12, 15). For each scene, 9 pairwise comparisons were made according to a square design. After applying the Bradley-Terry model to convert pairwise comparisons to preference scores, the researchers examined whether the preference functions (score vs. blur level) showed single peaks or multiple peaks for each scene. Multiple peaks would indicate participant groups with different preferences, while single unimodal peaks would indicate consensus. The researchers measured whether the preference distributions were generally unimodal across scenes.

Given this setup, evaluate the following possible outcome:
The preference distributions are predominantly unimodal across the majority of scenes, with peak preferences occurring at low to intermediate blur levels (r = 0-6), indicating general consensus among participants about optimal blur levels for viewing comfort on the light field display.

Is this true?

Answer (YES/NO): NO